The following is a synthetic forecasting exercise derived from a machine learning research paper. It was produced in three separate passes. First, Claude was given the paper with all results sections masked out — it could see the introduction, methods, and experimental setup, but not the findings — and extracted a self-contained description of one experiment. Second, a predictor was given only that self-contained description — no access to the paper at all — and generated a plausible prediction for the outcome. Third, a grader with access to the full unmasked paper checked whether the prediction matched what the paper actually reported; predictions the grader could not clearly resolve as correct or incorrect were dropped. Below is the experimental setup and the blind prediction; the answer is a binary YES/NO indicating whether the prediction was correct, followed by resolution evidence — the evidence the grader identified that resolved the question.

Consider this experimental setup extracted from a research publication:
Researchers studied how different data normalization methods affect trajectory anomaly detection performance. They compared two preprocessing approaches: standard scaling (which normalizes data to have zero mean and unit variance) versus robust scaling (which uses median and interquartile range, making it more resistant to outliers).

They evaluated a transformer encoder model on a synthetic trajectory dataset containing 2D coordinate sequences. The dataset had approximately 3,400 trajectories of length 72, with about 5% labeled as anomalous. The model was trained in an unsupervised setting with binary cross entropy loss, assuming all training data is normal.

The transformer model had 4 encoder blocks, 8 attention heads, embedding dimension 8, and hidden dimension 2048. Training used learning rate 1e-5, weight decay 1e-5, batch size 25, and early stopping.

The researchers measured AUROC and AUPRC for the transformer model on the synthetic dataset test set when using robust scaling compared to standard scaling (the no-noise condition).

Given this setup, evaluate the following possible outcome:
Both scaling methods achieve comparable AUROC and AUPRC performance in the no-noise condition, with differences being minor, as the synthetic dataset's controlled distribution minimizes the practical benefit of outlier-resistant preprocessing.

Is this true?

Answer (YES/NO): NO